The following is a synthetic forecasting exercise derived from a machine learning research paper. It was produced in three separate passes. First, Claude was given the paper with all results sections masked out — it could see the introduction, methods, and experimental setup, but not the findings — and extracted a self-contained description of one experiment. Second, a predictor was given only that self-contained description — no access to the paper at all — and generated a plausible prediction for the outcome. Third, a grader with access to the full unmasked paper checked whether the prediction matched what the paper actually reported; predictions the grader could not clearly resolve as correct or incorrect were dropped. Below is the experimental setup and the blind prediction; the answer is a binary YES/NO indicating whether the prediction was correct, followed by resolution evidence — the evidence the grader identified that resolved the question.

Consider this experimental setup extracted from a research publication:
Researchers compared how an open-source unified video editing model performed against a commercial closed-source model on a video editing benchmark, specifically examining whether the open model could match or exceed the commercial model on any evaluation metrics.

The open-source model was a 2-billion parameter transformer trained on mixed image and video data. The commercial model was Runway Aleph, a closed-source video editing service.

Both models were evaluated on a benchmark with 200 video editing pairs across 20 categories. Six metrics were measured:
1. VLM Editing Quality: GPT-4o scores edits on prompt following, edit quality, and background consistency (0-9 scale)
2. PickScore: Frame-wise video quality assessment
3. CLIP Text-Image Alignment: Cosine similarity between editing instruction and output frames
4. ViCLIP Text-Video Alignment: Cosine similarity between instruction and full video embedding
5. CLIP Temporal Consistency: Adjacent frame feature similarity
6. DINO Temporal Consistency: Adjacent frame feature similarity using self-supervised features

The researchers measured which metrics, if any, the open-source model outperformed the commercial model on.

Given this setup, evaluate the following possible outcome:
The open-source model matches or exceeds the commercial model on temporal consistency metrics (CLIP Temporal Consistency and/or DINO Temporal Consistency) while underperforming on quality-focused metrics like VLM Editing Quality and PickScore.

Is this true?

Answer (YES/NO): NO